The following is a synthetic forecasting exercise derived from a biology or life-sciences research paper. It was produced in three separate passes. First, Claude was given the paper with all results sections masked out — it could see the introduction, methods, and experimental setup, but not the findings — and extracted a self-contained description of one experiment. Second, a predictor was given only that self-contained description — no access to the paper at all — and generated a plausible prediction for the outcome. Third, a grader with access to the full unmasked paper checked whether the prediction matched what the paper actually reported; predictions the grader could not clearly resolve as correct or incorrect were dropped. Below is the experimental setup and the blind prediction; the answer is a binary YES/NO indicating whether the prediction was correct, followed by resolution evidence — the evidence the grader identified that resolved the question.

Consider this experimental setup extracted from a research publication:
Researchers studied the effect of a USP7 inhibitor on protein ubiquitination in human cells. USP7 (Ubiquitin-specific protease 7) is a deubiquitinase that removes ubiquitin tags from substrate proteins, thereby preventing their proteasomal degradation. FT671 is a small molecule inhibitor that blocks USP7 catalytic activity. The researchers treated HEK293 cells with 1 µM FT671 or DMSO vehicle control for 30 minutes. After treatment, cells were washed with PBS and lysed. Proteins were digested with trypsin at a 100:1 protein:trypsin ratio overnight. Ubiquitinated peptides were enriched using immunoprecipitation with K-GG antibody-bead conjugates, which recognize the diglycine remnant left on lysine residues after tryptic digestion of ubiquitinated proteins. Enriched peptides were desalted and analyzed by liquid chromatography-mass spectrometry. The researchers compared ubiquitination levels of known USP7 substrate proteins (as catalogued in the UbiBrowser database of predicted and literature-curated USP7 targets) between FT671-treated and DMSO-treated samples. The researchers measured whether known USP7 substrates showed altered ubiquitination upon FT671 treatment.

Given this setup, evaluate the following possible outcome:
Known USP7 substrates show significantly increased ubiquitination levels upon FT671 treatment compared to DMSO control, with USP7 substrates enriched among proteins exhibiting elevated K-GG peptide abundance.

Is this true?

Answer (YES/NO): YES